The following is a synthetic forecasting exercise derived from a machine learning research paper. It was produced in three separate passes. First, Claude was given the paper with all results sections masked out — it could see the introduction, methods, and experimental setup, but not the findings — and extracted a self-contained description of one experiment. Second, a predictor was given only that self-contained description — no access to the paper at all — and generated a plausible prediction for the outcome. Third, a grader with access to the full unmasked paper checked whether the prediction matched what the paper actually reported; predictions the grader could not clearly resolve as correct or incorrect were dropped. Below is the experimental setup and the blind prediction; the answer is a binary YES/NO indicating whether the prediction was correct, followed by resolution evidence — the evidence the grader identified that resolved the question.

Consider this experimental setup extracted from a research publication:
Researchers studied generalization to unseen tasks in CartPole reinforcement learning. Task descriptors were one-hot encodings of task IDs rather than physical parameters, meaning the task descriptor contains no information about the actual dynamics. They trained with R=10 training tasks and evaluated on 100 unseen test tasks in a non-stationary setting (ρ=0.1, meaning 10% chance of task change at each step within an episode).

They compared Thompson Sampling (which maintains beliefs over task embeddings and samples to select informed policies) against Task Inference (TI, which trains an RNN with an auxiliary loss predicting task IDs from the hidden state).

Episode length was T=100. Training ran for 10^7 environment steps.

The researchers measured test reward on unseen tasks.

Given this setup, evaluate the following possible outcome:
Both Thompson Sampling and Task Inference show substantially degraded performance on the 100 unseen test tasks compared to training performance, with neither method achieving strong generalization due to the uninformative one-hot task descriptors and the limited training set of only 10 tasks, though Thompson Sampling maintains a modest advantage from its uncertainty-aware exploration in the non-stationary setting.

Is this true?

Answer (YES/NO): NO